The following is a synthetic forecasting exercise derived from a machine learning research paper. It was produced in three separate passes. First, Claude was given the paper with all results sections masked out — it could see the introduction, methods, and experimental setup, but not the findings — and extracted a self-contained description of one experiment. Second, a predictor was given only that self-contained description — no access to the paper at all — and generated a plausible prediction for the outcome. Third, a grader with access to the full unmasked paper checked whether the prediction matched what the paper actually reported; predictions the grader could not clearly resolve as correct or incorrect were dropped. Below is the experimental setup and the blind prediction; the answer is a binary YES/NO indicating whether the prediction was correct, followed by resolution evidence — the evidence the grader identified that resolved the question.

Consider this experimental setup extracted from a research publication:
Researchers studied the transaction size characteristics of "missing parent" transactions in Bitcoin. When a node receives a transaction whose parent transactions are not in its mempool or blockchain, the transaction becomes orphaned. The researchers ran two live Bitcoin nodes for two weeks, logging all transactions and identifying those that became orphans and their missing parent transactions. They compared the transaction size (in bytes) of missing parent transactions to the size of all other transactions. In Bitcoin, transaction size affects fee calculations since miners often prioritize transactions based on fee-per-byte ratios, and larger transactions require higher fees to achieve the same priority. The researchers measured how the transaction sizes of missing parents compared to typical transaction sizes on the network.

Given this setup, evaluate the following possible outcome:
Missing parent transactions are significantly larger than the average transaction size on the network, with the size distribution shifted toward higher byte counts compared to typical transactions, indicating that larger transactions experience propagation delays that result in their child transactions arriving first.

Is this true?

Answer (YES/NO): YES